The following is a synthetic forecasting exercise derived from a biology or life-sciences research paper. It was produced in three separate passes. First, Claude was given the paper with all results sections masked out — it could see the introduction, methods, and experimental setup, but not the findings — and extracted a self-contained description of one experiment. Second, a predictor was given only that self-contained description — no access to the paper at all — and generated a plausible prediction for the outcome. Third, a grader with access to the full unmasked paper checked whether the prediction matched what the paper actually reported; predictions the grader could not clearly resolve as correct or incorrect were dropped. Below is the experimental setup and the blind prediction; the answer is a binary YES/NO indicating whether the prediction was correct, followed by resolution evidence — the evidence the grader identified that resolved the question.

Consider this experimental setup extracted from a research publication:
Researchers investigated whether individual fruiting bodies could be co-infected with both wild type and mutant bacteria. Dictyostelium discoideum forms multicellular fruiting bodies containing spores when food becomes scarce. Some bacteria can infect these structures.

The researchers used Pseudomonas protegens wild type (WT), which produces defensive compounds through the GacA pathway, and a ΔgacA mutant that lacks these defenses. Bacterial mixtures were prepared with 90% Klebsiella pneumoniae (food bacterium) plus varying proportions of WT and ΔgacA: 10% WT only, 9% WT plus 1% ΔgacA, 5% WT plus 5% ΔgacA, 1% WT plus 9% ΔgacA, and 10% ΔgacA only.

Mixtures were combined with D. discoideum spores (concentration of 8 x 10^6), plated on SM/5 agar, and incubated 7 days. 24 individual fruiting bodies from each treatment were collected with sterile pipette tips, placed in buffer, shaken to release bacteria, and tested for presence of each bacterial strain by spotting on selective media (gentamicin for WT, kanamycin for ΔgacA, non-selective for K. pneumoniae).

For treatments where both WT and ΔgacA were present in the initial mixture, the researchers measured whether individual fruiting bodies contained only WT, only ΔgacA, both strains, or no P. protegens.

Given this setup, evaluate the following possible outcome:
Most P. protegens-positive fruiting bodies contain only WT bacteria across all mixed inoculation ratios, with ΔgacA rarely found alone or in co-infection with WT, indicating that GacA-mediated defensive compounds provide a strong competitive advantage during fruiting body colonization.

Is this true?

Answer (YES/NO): YES